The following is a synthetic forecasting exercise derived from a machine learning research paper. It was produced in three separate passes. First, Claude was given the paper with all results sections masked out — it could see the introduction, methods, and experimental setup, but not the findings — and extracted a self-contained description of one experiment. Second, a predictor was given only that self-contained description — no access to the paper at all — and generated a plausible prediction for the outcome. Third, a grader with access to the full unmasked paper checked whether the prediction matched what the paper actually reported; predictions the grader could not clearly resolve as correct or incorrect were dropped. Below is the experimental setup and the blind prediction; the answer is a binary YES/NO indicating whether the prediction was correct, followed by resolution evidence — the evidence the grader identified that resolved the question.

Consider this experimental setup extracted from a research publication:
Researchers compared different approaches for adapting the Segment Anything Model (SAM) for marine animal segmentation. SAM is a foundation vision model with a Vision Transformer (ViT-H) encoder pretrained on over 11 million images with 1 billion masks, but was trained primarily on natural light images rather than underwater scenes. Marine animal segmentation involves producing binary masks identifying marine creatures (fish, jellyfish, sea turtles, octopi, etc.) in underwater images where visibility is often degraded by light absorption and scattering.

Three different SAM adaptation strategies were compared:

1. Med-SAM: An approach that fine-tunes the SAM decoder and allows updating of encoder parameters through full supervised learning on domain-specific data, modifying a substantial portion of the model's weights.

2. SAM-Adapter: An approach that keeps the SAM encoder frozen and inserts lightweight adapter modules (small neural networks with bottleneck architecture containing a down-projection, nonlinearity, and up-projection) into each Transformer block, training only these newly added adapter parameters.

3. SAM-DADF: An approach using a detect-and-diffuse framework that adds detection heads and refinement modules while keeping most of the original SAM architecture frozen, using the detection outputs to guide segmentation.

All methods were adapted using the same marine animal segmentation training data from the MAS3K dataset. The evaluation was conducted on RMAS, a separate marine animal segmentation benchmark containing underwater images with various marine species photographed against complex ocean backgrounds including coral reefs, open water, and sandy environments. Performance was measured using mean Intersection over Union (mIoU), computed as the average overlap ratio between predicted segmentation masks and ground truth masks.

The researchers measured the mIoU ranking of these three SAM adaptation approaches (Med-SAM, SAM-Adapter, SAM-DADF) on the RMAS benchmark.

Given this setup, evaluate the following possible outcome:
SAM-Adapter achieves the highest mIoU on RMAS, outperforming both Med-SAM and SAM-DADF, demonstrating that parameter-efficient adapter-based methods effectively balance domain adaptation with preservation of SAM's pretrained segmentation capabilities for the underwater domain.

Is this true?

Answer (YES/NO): NO